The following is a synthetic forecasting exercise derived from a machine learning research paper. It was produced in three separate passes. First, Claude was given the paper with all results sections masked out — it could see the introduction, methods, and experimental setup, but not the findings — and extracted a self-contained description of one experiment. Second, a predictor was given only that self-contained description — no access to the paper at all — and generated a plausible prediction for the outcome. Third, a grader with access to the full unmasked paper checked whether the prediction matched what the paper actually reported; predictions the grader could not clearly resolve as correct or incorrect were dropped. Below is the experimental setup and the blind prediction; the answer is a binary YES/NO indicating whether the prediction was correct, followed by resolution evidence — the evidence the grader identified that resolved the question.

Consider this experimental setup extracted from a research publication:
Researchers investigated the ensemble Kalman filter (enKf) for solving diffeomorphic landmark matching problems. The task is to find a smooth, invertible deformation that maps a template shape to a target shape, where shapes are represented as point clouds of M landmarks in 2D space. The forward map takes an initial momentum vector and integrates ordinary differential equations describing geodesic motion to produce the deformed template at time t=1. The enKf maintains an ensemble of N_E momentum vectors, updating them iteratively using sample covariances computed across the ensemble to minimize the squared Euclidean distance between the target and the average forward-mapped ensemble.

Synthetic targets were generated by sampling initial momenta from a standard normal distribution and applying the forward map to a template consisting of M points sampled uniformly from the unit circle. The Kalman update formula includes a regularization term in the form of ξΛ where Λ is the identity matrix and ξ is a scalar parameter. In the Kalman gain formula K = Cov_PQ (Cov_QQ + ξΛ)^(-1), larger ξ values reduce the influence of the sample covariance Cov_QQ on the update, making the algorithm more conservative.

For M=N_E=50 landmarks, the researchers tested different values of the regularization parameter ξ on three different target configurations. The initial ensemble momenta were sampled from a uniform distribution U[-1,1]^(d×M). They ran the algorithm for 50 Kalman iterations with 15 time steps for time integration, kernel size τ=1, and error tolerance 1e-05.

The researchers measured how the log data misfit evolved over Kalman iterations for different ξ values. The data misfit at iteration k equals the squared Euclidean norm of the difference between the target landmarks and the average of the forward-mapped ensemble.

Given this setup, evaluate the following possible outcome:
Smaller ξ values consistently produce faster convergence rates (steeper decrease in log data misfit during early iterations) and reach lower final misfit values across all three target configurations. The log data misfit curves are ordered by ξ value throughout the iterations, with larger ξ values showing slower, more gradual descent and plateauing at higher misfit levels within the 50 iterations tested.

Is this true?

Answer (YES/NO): NO